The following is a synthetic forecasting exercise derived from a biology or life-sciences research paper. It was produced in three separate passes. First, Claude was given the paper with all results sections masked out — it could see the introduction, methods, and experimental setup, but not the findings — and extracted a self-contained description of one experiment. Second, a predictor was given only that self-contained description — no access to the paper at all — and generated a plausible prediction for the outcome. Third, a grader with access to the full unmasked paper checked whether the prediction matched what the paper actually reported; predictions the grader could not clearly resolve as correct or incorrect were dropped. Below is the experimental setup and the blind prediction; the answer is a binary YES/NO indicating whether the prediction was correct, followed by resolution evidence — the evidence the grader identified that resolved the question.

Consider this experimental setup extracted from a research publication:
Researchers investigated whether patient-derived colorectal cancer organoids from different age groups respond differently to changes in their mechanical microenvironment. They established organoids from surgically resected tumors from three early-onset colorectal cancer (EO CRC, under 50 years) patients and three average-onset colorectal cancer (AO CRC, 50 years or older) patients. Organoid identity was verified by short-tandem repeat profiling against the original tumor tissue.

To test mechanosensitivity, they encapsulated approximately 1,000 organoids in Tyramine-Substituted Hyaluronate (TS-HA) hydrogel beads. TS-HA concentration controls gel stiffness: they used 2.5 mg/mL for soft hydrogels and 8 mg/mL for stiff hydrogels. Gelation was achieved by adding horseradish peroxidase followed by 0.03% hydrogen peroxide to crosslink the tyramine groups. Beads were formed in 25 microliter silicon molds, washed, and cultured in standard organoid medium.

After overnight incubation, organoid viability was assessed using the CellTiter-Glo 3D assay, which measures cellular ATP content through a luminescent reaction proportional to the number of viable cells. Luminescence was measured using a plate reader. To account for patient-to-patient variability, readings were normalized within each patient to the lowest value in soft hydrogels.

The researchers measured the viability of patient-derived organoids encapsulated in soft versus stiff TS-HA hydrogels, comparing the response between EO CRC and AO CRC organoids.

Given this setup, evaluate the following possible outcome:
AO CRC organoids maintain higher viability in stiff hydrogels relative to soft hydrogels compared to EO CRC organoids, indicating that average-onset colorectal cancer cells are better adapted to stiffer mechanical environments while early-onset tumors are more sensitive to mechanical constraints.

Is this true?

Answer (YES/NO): NO